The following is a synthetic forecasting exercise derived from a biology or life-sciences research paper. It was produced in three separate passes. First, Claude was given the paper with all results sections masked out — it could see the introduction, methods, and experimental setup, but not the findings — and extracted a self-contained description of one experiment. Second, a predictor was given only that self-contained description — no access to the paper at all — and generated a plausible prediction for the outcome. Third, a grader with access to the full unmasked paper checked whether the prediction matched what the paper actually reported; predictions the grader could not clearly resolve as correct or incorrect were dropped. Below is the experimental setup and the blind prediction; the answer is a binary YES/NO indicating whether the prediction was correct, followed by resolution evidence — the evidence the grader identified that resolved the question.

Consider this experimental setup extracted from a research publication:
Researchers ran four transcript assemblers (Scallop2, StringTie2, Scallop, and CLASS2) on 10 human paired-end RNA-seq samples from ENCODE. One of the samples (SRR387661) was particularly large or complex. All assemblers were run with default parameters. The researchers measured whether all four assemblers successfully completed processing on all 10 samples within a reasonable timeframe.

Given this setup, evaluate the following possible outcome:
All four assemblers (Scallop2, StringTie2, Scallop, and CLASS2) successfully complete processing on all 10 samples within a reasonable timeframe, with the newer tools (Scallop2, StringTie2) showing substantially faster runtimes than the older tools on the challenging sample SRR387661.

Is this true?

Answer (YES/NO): NO